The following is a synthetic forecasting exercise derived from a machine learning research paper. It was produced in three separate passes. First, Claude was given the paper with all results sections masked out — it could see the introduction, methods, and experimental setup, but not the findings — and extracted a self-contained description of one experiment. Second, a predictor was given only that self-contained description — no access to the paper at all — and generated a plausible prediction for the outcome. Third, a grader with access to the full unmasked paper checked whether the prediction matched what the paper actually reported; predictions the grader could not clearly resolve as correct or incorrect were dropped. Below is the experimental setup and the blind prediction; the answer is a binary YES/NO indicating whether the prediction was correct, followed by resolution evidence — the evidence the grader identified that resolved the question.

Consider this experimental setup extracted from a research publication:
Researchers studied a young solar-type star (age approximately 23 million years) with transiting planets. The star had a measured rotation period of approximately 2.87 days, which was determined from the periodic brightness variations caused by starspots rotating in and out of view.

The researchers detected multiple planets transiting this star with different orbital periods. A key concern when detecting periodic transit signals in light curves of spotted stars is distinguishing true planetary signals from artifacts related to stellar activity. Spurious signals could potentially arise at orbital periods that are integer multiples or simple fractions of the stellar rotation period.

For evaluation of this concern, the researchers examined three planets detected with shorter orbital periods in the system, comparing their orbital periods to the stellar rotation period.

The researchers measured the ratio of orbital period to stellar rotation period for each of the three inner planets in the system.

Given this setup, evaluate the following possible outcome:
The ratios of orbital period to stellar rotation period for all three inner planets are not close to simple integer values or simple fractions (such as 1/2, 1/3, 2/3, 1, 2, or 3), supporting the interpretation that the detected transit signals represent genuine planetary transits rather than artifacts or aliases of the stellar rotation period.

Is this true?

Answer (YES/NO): YES